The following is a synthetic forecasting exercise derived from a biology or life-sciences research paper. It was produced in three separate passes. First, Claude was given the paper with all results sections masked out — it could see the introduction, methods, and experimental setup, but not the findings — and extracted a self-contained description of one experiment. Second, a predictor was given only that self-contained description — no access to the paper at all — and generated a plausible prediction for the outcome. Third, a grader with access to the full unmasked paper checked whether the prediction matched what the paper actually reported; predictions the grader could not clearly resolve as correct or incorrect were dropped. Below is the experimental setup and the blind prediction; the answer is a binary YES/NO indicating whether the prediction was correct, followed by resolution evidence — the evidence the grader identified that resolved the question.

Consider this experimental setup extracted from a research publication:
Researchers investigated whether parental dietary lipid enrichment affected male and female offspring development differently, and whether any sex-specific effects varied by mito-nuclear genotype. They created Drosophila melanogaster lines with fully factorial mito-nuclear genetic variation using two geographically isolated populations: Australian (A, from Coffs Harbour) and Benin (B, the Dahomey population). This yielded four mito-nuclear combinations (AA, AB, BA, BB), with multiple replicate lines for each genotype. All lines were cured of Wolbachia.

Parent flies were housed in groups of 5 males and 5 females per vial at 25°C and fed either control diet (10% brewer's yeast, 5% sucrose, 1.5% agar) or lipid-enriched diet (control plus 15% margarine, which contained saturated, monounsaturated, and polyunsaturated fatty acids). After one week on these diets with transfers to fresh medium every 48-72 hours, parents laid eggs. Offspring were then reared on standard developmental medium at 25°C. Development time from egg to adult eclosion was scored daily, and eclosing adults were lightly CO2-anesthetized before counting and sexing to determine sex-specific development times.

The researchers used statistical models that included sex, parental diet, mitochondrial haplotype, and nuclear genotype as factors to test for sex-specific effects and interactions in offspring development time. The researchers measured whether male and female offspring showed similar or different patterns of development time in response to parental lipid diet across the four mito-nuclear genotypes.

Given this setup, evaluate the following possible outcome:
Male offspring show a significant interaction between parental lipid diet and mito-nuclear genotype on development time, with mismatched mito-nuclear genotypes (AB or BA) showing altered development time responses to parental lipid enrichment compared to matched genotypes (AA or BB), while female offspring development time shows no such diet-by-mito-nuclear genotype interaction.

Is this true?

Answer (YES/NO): NO